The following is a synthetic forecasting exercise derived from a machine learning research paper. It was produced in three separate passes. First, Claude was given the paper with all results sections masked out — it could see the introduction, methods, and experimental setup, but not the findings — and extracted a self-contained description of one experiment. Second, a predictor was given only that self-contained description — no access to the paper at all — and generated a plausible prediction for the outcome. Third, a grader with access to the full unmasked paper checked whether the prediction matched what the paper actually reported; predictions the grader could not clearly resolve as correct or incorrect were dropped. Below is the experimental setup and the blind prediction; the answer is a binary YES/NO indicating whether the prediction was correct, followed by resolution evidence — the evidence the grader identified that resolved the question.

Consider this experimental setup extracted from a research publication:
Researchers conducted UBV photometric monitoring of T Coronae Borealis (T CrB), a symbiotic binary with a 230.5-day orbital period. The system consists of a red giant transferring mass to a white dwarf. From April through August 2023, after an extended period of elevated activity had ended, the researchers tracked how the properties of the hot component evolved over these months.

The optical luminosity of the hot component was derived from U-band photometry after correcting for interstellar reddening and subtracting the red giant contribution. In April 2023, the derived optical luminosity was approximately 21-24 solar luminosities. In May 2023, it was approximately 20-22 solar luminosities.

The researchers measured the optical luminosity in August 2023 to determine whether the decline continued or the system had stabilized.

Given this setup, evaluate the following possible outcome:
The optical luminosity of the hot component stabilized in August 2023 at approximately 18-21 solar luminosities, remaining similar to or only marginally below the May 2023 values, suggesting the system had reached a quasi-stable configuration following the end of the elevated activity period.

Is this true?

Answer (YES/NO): NO